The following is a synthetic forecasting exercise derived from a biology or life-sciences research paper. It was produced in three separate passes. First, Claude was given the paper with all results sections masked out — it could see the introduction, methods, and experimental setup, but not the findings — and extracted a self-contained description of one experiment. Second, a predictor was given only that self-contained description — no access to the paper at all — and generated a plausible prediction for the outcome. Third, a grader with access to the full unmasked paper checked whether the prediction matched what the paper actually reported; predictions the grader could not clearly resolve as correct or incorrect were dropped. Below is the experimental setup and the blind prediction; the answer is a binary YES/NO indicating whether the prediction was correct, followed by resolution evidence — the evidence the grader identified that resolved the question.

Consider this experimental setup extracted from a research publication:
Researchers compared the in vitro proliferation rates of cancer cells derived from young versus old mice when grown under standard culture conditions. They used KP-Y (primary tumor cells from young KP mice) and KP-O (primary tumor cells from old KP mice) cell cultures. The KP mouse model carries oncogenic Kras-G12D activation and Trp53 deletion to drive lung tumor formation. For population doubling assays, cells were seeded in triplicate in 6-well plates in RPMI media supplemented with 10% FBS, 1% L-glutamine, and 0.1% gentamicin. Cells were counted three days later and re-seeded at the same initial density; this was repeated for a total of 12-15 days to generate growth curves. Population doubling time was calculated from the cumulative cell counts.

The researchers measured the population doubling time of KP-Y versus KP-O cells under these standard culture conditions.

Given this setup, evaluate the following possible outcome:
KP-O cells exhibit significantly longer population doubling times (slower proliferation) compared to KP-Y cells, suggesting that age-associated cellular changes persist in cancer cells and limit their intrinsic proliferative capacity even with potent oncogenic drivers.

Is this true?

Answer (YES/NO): NO